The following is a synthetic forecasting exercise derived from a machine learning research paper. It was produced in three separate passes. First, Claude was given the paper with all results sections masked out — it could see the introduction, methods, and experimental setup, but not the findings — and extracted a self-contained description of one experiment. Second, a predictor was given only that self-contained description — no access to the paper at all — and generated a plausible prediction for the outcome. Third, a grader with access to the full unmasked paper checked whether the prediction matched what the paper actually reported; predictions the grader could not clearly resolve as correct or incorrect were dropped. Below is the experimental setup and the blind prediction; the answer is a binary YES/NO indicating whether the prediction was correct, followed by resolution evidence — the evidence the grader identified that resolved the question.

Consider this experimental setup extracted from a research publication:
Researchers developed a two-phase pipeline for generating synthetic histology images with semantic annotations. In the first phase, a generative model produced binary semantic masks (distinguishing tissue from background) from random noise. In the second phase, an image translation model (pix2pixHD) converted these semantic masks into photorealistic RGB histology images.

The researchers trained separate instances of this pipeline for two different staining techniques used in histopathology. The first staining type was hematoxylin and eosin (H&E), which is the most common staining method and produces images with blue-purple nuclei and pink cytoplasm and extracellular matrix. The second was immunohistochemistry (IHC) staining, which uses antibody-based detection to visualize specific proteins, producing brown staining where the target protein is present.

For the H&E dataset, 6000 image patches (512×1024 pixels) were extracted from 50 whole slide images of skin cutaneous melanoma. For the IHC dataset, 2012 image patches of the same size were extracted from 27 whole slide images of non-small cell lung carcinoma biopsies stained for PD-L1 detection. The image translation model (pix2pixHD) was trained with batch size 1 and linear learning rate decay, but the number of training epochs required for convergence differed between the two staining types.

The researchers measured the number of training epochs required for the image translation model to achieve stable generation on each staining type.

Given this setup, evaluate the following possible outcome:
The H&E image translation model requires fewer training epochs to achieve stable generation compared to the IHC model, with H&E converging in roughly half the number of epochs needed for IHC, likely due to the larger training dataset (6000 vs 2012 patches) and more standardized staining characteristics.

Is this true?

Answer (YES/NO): YES